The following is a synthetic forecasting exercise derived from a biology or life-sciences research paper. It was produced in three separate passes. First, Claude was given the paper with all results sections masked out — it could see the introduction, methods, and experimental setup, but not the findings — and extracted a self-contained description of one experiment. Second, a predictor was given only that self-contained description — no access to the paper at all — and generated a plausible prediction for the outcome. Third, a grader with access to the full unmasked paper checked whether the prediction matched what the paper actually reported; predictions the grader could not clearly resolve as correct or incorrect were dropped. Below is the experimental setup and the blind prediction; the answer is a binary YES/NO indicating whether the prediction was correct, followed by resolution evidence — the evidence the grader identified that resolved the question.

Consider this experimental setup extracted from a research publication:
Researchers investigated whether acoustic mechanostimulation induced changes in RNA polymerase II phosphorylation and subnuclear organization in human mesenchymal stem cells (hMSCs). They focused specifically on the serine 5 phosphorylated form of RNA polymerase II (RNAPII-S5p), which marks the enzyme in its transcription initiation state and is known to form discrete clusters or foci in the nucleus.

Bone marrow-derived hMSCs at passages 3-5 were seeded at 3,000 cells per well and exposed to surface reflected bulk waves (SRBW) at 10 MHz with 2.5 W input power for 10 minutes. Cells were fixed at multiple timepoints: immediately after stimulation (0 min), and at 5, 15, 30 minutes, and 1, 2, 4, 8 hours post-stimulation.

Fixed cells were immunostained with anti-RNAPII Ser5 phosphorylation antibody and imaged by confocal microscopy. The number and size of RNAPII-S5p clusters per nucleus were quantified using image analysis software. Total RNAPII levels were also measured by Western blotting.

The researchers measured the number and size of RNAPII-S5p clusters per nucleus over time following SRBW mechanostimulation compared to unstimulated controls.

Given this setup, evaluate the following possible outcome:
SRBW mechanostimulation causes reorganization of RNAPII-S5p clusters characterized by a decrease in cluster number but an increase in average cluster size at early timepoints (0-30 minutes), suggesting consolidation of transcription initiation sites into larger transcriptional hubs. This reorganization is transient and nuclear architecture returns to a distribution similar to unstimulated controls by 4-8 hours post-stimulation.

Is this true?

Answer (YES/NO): NO